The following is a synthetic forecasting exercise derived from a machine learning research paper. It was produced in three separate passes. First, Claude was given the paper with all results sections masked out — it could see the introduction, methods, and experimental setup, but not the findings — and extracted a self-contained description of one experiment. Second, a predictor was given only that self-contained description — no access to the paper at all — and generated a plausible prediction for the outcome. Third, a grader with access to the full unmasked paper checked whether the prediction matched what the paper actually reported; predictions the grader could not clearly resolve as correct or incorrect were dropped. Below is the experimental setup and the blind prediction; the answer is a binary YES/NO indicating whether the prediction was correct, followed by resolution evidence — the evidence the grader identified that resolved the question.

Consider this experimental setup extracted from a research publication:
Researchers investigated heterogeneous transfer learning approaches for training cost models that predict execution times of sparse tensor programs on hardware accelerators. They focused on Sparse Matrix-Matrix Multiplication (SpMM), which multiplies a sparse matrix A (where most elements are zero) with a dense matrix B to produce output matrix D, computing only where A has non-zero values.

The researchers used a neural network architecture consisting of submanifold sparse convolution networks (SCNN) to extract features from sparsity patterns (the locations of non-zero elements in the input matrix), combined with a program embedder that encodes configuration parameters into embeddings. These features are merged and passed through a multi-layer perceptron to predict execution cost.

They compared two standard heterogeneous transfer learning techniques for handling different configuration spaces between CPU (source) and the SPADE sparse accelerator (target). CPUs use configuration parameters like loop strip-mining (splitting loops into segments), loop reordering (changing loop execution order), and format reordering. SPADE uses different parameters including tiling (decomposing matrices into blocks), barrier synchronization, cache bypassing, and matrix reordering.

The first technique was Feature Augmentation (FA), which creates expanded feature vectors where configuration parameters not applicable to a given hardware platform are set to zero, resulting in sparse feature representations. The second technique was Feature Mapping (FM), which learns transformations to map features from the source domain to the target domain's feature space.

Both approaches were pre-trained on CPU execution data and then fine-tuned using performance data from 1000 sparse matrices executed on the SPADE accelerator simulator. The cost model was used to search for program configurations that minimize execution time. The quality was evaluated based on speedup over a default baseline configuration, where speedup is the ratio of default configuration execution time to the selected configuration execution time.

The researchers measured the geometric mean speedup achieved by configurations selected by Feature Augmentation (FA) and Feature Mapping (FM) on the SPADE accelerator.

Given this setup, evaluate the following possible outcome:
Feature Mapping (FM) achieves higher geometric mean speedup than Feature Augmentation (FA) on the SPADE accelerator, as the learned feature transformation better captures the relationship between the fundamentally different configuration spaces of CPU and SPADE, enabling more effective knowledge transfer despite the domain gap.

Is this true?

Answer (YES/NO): YES